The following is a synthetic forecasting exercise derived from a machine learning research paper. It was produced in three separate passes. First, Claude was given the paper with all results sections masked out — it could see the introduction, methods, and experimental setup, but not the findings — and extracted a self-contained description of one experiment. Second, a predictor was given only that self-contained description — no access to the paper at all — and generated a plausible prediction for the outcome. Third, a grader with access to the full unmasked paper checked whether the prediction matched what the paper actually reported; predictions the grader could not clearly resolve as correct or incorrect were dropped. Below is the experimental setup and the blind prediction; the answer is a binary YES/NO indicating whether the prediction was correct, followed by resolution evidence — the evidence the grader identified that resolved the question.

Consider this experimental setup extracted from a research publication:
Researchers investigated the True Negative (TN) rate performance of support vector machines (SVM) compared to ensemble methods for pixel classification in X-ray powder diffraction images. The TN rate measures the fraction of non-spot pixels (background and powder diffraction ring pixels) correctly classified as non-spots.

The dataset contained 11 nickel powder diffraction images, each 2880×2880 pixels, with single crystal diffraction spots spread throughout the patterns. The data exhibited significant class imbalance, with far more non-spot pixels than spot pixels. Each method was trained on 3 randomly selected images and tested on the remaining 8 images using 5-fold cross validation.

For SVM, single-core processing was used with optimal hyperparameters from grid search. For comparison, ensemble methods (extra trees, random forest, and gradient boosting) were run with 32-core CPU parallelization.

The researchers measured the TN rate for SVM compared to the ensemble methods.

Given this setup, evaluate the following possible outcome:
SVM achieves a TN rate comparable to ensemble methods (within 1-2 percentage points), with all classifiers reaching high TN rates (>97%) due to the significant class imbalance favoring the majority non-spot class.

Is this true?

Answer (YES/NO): NO